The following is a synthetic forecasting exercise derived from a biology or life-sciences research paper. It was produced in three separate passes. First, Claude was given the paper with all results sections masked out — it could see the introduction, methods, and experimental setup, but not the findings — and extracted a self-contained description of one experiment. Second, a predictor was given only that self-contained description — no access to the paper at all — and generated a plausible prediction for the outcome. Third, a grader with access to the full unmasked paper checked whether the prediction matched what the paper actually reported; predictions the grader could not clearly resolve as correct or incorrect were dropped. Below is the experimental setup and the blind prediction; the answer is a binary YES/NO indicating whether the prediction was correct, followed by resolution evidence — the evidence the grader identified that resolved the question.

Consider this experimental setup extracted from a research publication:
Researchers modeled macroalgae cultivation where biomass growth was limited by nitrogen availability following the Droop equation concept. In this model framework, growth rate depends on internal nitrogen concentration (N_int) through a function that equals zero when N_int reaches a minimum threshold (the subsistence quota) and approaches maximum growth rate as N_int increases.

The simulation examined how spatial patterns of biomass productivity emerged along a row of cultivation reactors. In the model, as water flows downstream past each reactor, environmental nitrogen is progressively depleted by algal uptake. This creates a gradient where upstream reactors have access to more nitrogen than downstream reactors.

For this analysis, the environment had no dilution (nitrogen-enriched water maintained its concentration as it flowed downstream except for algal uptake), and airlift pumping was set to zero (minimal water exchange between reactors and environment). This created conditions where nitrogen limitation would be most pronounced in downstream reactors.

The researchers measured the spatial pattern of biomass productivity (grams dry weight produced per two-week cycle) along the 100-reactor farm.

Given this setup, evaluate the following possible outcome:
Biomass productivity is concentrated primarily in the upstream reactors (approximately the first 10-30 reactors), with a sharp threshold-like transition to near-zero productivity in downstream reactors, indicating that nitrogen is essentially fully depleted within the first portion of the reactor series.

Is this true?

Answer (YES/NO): NO